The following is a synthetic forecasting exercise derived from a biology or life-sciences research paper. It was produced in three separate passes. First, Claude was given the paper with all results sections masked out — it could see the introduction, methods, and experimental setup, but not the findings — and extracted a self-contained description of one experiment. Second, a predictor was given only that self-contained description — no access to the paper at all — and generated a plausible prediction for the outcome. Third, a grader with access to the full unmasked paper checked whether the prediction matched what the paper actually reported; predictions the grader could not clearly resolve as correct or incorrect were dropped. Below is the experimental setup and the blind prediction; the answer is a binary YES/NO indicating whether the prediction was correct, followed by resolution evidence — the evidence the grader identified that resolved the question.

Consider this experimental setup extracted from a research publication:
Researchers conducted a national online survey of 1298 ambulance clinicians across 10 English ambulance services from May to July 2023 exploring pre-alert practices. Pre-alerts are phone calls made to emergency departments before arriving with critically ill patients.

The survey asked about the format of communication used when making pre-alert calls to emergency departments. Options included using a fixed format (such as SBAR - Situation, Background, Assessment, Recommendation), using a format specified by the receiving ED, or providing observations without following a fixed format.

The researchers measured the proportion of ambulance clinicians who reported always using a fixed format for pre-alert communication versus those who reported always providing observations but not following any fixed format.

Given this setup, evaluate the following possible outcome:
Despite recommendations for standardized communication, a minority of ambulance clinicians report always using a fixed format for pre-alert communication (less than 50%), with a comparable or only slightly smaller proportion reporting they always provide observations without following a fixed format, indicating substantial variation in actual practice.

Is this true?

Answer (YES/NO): NO